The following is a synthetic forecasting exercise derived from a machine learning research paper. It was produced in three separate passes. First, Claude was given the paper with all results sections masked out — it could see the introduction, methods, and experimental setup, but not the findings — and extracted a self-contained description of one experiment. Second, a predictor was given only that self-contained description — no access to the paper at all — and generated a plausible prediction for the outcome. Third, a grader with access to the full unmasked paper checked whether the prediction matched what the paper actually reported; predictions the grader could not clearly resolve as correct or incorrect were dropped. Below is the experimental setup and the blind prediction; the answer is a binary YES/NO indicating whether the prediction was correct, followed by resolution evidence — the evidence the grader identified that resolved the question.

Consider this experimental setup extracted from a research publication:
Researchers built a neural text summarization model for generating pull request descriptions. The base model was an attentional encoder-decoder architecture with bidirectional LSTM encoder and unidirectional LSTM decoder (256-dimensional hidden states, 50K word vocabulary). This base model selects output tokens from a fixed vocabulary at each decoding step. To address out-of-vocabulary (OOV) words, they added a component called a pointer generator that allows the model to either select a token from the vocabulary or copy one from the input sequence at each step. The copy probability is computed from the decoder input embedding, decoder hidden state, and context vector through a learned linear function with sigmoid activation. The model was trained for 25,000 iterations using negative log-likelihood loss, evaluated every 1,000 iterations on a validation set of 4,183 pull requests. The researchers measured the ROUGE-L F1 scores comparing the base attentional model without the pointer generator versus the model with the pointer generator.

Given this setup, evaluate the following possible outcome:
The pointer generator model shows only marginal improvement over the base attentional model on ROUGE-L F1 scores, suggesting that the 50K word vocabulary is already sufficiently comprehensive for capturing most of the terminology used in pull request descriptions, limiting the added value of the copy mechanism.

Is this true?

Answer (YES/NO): NO